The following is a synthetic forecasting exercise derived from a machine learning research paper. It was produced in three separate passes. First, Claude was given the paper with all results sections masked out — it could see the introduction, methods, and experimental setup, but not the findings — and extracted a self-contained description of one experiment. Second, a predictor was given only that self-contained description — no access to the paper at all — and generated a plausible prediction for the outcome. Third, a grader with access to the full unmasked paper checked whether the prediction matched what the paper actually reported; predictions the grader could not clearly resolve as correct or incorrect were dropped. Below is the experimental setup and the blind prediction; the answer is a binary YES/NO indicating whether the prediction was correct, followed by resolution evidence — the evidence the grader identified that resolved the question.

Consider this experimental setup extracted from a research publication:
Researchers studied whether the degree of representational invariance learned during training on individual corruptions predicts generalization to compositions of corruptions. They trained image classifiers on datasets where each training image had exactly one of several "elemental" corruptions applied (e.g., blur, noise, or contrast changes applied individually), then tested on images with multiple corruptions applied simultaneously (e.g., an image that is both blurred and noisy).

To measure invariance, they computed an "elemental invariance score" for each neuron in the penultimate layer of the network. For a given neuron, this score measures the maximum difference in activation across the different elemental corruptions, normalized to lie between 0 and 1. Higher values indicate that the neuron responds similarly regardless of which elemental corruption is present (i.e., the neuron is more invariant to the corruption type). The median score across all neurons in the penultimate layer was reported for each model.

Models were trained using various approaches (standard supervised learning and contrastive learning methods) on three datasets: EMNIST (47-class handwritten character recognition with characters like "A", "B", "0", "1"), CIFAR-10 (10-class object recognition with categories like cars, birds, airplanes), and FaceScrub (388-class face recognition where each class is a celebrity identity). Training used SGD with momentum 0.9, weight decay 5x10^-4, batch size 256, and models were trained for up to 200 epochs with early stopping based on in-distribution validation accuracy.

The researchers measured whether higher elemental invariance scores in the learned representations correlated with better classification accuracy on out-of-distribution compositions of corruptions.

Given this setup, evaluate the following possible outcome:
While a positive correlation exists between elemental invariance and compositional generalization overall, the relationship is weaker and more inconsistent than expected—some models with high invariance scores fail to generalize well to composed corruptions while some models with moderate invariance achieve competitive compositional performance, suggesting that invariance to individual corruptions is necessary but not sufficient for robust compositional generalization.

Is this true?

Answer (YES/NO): NO